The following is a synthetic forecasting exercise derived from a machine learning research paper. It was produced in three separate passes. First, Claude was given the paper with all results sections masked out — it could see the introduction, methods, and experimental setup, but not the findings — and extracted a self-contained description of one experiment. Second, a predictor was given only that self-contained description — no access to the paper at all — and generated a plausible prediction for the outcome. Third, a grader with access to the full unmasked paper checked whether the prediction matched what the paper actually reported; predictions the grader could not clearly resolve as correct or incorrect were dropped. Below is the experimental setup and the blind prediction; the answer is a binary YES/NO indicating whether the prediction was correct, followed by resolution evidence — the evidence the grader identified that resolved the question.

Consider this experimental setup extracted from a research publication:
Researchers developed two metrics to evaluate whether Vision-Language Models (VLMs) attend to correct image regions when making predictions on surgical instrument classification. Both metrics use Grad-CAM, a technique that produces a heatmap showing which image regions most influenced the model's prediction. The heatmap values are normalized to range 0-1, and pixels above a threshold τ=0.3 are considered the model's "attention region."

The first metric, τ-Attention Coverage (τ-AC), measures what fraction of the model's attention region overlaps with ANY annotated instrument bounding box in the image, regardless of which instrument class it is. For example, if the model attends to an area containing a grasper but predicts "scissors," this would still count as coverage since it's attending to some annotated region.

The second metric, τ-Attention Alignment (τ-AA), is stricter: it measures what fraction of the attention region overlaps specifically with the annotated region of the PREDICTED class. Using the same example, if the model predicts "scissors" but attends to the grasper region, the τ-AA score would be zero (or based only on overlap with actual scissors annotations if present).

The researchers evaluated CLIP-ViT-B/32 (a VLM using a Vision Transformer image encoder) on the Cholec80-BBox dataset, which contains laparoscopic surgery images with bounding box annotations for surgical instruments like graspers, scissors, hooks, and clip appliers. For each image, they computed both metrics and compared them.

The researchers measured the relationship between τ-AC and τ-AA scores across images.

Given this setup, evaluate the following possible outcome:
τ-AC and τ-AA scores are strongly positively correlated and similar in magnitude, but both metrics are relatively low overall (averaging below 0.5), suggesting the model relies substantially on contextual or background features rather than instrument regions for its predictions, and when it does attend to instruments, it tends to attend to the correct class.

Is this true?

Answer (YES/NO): NO